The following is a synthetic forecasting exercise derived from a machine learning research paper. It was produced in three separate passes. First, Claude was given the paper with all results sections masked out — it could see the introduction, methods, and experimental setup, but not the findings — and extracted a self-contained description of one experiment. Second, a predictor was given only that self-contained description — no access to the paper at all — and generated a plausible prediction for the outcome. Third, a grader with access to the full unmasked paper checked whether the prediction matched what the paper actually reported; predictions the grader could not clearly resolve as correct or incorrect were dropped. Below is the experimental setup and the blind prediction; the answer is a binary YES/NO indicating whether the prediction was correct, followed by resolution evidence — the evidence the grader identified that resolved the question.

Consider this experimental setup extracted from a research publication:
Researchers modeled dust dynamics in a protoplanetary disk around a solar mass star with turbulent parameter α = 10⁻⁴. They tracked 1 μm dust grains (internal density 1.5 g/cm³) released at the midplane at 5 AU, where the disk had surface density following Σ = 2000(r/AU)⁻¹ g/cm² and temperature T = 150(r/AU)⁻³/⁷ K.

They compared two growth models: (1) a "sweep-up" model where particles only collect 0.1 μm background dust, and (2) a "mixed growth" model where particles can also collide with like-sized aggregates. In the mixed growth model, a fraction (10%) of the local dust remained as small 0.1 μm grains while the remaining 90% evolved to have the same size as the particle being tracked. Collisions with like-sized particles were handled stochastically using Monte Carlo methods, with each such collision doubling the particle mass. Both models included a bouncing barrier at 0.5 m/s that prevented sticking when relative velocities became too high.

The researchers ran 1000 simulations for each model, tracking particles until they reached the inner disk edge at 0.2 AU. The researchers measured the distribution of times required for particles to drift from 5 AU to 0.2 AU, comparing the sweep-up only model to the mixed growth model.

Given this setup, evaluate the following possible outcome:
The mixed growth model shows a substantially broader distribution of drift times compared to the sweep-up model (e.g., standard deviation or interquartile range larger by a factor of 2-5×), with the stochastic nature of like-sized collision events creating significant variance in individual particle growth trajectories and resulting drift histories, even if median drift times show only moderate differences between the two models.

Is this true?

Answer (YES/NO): NO